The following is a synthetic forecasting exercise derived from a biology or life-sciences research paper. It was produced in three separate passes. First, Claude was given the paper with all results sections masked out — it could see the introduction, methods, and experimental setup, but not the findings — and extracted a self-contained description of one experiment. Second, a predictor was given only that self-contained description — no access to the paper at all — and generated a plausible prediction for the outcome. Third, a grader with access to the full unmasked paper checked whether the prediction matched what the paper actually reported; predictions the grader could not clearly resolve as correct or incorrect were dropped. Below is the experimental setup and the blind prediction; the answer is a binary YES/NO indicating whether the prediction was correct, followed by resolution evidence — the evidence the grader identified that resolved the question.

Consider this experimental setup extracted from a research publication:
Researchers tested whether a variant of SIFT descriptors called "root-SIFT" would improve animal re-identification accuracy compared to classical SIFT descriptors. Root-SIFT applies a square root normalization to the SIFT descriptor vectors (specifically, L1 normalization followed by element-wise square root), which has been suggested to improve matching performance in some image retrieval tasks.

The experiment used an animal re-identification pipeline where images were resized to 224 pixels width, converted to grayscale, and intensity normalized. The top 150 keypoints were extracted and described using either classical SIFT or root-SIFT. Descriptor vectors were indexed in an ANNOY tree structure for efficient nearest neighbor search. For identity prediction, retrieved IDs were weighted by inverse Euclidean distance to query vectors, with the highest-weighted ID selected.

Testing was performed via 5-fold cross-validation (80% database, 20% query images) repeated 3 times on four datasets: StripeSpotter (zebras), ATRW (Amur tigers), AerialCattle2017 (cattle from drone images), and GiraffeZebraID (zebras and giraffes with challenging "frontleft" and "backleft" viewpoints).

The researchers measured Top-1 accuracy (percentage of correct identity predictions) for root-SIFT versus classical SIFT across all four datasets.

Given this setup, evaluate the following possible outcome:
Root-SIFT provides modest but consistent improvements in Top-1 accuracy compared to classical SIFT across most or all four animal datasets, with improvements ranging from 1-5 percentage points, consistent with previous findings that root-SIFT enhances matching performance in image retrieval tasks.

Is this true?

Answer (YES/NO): NO